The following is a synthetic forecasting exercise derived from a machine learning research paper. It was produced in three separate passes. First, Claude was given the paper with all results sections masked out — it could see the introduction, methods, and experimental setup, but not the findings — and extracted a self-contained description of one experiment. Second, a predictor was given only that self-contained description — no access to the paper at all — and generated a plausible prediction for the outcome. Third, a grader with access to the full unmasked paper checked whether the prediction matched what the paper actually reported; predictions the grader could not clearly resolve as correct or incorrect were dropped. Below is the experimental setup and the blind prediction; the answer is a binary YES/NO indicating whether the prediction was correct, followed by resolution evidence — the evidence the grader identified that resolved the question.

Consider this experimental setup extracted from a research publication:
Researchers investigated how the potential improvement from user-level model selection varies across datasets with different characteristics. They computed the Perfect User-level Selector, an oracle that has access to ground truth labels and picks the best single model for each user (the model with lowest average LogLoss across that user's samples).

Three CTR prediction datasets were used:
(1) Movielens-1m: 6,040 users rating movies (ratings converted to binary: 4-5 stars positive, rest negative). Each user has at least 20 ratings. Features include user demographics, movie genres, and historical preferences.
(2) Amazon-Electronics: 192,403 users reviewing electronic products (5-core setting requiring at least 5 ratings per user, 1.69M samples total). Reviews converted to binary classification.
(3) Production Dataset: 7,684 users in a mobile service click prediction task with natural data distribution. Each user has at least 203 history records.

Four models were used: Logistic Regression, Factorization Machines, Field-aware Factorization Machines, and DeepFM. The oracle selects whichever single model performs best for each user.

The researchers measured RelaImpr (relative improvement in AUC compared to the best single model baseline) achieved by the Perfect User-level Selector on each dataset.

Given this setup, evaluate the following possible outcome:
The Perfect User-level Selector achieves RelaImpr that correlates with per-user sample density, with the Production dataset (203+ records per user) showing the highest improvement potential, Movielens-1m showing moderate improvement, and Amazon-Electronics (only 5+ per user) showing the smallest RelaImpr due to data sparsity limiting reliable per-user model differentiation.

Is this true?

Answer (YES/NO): NO